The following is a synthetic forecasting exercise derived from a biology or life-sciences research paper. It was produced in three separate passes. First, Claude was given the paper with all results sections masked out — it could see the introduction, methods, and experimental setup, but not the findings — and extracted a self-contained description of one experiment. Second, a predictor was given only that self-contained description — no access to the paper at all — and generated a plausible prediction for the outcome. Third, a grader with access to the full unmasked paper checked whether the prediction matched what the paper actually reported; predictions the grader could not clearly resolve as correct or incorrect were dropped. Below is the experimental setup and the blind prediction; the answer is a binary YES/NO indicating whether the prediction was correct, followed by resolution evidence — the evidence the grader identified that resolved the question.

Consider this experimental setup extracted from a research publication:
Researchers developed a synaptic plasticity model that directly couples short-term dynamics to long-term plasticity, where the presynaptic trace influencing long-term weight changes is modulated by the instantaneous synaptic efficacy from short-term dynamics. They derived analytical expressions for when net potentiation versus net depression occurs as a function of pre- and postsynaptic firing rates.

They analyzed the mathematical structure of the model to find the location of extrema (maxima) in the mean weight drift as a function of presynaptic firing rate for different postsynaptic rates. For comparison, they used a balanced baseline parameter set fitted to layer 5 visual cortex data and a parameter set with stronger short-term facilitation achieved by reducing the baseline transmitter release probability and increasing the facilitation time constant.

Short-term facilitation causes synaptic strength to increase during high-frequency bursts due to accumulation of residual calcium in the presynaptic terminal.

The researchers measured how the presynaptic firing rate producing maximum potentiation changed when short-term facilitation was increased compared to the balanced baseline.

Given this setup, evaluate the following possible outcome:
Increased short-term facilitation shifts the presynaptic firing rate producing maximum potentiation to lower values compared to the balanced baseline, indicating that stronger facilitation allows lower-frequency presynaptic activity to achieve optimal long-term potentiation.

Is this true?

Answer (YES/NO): NO